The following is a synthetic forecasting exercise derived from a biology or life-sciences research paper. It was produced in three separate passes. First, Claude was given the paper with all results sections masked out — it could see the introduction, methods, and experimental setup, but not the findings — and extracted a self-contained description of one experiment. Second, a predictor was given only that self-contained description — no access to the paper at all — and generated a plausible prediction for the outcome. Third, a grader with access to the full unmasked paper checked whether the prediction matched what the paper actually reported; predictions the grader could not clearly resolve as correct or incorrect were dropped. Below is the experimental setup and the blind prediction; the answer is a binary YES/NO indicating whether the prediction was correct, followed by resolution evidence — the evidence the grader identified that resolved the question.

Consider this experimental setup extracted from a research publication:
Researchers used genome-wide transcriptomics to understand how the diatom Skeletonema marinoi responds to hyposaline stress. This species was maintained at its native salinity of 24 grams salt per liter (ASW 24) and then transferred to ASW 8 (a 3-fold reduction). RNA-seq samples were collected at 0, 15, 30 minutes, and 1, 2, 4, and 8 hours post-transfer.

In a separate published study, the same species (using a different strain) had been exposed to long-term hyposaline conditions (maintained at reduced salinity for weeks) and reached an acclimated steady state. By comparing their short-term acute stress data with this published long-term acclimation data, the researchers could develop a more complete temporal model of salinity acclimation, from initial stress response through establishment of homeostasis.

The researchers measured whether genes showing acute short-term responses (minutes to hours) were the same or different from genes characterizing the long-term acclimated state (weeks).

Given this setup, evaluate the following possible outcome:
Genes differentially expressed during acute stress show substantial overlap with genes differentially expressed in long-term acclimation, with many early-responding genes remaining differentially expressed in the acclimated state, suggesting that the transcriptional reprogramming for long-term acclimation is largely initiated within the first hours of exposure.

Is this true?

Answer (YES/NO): YES